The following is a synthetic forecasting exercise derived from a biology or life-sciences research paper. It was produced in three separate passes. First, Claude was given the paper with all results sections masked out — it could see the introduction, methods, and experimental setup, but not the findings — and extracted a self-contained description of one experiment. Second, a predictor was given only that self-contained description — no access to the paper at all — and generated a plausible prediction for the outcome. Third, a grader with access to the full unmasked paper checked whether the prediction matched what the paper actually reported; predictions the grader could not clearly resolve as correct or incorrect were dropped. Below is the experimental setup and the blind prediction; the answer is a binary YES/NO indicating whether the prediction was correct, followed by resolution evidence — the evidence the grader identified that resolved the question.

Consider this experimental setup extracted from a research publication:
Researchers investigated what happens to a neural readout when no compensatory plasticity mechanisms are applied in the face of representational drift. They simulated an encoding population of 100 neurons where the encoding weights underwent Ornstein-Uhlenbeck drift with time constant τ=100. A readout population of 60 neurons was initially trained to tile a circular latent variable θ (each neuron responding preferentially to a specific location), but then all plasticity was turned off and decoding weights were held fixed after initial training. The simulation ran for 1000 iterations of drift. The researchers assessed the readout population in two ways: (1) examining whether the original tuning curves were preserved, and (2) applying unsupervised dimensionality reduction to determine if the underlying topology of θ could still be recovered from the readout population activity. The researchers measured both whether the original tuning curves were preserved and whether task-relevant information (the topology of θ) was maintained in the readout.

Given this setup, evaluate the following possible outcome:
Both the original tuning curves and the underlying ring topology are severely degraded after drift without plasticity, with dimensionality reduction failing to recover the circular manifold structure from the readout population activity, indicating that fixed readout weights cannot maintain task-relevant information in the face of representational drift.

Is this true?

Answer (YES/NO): YES